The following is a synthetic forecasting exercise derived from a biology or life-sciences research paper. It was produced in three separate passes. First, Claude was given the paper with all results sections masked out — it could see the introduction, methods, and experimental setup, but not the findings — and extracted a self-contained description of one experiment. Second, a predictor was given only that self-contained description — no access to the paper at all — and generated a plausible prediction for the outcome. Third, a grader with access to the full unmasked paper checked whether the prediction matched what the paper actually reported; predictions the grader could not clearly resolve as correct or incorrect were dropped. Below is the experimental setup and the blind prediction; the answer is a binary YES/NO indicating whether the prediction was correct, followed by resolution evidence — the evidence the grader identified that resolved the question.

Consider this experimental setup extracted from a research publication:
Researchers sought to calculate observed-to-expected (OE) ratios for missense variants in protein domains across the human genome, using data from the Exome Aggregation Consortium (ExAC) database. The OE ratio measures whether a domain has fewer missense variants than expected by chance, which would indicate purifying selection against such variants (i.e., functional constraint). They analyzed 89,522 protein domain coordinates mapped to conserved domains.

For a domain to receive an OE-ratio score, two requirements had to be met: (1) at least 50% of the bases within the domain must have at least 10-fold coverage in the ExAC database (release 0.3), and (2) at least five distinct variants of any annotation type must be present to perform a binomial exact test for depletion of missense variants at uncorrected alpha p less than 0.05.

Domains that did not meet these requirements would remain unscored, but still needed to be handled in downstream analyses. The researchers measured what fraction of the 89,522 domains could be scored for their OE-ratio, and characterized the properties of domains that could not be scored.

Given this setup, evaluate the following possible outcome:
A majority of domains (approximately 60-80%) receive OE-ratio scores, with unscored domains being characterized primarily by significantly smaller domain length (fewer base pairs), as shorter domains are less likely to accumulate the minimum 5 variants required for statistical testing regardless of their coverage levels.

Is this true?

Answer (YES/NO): YES